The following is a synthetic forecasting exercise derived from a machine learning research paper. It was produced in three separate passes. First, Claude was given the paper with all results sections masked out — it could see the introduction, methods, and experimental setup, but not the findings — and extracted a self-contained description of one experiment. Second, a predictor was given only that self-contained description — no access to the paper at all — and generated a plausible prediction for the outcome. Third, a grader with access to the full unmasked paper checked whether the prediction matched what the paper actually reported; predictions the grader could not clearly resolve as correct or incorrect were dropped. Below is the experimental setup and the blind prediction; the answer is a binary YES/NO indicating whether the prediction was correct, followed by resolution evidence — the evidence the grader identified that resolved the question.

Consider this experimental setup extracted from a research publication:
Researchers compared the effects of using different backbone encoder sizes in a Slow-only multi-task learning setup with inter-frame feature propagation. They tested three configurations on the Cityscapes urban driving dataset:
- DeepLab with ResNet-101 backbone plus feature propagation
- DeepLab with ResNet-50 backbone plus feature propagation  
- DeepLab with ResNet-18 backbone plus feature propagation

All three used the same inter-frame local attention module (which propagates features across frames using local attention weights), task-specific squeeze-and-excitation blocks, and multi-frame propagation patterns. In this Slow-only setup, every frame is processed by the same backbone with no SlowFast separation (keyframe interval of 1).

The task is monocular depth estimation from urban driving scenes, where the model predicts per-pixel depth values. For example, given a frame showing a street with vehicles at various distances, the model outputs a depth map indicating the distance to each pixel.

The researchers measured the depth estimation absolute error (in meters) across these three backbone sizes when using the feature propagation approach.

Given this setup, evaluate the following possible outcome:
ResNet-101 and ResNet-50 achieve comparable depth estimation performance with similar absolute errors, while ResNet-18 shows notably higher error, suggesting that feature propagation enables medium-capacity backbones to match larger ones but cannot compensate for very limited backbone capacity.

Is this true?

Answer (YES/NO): YES